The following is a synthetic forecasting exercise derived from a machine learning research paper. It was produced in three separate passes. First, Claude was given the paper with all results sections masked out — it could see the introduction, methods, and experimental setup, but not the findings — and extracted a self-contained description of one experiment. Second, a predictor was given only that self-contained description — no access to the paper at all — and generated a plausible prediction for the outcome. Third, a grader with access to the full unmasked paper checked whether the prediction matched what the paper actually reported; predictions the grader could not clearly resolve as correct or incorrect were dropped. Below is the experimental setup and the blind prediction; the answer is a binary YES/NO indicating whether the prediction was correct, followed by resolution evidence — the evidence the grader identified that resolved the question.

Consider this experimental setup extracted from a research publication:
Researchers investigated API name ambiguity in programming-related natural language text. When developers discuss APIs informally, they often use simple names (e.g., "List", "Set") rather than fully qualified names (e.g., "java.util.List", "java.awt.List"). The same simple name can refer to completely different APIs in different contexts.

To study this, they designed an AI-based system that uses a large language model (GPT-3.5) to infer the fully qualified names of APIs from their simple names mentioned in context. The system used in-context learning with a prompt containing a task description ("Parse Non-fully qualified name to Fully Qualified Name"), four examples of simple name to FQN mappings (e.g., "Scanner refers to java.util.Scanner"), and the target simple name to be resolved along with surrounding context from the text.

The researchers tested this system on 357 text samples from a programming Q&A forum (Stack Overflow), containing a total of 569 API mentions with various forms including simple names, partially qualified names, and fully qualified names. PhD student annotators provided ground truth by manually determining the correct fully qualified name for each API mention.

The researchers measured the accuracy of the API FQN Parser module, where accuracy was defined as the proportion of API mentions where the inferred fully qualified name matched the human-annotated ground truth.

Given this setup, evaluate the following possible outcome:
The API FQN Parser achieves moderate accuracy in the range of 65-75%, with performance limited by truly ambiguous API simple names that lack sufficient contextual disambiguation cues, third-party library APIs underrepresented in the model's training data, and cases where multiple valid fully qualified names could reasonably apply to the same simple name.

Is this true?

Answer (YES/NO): NO